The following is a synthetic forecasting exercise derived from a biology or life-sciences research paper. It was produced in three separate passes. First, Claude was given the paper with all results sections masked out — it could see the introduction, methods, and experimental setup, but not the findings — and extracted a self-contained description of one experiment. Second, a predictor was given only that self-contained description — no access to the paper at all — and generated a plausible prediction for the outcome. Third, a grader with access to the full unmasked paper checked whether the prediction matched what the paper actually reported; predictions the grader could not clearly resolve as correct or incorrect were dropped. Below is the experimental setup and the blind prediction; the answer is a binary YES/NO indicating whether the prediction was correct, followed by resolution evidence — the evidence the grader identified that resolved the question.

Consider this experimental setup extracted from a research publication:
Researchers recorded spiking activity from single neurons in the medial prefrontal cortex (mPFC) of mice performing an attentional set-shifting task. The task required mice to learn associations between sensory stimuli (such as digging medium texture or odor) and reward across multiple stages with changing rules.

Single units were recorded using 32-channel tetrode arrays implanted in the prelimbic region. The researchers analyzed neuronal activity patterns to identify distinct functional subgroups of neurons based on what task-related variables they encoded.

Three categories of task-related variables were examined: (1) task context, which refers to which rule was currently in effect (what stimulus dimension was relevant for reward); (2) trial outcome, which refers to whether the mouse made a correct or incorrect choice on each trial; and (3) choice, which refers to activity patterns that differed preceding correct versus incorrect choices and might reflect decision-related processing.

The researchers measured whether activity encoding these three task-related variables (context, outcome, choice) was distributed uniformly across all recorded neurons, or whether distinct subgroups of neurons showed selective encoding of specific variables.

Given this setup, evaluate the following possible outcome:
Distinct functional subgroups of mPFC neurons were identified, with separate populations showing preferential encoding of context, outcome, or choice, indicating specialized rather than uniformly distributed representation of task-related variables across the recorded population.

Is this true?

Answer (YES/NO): YES